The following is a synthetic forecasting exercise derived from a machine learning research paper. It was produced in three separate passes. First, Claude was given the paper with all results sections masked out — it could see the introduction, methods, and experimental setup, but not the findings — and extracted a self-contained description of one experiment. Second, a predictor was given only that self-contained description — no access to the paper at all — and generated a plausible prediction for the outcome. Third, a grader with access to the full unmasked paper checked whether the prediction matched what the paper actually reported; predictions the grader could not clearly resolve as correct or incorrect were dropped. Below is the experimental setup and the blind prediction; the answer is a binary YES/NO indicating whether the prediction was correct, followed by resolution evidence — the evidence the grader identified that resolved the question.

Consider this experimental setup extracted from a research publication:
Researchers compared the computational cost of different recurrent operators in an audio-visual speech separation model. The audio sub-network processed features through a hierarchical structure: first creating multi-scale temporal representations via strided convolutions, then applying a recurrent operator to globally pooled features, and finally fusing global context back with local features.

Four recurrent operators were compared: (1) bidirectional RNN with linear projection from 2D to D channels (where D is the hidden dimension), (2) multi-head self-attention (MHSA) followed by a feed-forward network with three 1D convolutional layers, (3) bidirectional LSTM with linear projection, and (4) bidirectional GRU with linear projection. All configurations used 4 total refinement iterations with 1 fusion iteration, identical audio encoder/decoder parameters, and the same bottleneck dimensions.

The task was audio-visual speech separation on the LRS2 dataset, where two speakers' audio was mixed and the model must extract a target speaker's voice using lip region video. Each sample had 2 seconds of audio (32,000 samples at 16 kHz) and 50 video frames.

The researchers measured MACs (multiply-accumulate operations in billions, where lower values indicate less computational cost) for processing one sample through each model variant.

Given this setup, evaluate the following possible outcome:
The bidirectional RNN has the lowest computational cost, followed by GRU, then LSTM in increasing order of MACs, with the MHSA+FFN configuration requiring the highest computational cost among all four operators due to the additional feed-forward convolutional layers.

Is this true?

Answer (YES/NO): NO